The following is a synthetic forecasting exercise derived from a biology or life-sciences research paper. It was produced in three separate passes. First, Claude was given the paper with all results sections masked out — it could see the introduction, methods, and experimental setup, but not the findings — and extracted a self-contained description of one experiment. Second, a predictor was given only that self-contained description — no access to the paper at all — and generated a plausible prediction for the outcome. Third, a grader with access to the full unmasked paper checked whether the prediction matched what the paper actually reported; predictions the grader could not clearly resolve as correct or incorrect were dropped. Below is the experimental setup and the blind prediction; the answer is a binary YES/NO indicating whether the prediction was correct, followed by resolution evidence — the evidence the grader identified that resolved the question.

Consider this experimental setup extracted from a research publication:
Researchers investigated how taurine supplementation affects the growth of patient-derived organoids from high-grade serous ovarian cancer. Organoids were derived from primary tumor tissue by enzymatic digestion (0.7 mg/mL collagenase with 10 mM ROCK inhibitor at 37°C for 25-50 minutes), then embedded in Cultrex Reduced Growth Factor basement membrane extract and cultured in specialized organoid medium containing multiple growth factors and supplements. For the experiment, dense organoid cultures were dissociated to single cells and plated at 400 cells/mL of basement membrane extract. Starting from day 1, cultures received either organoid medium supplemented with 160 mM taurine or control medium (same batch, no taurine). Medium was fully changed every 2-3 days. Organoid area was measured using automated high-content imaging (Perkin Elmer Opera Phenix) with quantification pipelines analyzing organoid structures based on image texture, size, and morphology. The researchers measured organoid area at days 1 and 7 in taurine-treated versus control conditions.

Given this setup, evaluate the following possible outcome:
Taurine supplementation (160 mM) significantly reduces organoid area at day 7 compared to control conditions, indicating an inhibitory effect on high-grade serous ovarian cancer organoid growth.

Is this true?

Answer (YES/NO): YES